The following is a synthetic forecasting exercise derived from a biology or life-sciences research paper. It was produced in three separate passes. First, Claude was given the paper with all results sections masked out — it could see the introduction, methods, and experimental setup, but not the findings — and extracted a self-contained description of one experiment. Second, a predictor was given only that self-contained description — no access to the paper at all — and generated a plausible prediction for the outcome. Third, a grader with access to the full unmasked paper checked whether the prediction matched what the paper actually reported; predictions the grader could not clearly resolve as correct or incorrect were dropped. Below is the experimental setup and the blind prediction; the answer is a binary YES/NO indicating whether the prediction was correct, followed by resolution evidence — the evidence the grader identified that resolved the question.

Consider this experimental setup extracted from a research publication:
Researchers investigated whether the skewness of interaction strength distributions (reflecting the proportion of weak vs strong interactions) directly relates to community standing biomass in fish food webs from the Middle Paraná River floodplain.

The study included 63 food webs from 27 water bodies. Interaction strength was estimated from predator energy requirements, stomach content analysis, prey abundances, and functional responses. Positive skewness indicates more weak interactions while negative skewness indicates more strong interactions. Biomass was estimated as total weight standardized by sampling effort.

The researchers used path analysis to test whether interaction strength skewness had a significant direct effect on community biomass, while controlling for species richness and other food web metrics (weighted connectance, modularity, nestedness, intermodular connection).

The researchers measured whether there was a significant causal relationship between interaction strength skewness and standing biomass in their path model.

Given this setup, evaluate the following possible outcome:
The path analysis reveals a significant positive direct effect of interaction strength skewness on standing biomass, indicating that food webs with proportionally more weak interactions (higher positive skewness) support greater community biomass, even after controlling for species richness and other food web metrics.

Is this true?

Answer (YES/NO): NO